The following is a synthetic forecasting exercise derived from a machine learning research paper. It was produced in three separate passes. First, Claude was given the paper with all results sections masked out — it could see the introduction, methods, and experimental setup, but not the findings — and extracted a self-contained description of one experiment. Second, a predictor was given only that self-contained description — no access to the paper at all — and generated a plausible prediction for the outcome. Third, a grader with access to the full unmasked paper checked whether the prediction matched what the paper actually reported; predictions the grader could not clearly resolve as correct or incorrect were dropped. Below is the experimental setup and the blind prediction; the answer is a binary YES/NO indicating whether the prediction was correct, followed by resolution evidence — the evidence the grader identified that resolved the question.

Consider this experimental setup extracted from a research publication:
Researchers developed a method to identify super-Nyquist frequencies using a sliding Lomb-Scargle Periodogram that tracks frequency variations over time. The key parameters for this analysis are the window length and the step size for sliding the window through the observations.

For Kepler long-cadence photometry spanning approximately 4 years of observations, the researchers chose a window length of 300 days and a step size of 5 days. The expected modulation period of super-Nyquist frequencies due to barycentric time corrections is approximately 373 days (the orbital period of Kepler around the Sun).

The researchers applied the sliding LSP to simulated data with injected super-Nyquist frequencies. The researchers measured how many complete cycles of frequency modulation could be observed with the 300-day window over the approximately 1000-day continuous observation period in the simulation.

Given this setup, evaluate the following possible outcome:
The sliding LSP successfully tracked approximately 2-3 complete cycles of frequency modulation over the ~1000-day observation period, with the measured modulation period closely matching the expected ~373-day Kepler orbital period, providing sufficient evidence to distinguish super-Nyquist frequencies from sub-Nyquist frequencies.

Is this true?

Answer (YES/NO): YES